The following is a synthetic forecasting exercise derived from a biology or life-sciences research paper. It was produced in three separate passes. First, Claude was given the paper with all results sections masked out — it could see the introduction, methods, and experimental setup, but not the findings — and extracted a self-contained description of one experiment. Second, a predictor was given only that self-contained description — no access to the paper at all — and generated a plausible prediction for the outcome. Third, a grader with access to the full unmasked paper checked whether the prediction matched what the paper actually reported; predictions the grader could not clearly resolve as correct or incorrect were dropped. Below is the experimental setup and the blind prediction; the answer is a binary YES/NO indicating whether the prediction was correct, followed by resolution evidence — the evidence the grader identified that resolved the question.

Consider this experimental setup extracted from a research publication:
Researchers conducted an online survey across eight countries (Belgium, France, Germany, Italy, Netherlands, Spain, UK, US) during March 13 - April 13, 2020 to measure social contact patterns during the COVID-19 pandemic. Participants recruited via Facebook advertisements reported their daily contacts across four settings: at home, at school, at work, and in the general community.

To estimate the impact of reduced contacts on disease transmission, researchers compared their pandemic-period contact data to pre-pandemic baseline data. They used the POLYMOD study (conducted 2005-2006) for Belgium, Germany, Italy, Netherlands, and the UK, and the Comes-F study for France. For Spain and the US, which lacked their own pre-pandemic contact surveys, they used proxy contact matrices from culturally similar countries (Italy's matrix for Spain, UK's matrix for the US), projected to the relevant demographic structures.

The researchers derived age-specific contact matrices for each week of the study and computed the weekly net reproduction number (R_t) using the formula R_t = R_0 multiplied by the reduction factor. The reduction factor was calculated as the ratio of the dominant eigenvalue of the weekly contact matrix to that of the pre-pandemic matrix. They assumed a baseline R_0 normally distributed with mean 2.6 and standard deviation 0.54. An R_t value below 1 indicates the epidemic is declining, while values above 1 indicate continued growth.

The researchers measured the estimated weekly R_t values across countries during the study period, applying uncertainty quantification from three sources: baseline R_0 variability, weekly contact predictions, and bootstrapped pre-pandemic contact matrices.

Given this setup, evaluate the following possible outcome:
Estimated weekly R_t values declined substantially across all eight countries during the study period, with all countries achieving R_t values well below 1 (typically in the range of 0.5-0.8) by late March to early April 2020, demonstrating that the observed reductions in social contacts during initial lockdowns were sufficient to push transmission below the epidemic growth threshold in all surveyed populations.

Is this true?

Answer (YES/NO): NO